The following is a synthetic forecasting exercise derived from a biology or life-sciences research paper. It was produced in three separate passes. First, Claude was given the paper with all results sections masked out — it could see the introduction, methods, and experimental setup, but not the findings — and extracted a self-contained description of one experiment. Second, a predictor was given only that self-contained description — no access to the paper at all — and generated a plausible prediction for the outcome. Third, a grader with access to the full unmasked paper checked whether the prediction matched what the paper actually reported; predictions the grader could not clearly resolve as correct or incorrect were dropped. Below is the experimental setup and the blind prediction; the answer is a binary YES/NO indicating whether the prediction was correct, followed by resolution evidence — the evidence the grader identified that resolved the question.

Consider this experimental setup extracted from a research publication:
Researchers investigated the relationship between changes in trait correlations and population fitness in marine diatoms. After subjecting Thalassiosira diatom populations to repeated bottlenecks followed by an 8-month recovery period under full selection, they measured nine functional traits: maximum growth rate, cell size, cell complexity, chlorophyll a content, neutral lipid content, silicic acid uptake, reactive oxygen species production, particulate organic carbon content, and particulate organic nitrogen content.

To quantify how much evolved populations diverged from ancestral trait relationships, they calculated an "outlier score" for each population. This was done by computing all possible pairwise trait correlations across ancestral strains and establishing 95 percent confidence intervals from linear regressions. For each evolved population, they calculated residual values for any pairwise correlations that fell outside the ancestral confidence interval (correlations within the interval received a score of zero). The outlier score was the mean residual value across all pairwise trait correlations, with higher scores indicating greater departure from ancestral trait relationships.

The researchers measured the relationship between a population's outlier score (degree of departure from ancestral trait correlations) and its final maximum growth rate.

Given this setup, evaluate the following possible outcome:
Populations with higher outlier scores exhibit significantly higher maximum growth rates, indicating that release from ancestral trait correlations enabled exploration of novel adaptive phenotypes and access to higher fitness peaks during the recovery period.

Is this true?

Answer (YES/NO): NO